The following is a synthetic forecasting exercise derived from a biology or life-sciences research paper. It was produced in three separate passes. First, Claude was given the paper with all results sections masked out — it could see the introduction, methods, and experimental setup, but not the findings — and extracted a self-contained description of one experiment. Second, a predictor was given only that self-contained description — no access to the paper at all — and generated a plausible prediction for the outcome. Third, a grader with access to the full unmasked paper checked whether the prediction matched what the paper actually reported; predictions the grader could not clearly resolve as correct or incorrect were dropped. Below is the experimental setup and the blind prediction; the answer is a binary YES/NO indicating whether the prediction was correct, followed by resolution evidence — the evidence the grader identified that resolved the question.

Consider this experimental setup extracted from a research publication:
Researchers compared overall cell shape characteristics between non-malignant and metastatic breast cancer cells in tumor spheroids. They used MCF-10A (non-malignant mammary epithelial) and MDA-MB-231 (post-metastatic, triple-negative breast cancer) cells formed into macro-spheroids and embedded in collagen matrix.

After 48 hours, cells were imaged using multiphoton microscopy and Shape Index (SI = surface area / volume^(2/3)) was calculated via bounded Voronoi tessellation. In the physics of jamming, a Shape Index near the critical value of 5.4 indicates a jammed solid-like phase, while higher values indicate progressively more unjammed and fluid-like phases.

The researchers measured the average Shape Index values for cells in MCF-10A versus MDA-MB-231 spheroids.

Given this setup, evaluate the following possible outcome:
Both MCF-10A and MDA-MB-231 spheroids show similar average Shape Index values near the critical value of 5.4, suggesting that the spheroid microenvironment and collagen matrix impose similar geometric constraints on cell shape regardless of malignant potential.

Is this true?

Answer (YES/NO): NO